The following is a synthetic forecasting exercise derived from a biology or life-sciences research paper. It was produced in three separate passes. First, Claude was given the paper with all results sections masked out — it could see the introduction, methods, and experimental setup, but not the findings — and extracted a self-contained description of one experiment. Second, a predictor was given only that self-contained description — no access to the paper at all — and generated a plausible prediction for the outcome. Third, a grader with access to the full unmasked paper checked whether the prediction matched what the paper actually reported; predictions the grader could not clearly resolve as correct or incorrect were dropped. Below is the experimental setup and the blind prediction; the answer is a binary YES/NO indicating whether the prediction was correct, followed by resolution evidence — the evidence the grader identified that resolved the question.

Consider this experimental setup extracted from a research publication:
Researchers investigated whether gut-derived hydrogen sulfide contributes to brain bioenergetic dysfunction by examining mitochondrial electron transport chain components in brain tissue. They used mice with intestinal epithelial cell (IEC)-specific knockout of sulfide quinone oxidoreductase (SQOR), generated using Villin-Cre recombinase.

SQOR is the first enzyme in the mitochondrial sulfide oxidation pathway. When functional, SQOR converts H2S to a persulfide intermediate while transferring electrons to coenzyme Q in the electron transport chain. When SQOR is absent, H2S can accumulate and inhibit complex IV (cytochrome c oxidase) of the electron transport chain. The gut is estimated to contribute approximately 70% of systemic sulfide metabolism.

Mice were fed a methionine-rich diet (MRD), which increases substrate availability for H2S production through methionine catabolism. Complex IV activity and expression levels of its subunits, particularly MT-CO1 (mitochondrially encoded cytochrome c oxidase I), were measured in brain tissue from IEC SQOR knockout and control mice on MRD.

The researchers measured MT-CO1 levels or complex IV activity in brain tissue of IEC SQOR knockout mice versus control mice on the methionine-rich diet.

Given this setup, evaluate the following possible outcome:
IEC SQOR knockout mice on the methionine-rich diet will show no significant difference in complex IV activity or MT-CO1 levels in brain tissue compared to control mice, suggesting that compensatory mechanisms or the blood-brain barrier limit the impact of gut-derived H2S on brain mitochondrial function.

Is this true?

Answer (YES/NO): NO